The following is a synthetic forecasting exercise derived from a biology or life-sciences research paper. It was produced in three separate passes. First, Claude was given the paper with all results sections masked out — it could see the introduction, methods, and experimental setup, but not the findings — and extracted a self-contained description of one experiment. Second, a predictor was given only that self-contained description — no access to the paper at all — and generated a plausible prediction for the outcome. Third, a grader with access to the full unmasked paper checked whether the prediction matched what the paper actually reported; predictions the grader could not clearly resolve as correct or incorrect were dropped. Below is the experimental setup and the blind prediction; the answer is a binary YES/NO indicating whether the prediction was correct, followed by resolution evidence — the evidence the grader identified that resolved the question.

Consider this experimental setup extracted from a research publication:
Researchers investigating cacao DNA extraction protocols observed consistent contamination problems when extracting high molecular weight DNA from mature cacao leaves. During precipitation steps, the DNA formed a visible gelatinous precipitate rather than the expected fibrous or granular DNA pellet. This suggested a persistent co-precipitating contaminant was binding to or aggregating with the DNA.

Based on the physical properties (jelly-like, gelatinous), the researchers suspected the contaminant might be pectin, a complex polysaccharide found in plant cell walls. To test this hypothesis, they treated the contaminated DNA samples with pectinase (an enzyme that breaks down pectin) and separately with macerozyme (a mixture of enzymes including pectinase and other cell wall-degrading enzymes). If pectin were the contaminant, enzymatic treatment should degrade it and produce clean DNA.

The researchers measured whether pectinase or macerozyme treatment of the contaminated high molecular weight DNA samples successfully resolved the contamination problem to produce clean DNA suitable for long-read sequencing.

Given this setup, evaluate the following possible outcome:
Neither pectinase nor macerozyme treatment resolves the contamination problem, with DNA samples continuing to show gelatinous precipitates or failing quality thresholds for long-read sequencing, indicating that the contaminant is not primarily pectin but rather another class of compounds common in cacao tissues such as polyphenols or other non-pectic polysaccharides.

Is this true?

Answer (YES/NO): NO